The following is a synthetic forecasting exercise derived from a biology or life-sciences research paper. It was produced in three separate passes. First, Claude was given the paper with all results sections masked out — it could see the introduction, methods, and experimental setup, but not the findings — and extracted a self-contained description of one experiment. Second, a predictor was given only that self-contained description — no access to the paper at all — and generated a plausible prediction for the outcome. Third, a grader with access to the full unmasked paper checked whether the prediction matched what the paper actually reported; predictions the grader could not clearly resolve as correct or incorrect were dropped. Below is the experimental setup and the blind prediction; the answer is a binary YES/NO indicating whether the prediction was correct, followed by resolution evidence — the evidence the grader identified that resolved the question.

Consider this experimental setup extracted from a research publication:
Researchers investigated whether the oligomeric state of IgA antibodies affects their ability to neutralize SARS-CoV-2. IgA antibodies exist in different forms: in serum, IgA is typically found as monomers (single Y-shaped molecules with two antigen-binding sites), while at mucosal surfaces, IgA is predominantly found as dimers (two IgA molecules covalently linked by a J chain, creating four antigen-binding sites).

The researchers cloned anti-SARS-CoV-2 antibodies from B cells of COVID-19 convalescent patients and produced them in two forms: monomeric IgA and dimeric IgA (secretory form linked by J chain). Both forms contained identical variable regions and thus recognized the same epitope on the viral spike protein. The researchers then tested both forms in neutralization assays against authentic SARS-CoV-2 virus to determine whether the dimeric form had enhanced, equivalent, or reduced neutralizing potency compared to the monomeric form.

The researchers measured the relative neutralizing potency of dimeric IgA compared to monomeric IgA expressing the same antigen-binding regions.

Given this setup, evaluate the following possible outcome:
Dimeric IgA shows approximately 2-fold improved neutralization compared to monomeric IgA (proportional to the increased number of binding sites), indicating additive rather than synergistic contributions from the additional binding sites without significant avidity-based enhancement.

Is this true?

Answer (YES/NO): NO